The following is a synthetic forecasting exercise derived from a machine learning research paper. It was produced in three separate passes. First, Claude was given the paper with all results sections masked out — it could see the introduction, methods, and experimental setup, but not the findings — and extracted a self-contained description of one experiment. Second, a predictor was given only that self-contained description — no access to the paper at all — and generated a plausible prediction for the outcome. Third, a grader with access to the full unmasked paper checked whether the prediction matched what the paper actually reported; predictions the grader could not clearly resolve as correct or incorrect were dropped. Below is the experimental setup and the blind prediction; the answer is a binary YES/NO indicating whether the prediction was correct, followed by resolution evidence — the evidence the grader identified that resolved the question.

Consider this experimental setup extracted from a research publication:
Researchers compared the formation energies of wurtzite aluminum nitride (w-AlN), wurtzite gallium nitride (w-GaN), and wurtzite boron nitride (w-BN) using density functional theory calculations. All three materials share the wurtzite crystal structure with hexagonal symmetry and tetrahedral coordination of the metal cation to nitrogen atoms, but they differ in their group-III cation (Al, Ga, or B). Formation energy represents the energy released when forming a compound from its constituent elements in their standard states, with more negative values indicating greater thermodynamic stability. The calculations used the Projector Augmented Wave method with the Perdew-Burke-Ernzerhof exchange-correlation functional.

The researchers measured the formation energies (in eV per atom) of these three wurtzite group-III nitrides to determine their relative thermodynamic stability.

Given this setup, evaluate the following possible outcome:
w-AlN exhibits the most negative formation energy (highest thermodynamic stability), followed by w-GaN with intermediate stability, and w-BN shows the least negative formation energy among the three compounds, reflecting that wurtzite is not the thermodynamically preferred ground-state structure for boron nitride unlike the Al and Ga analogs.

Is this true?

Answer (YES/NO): NO